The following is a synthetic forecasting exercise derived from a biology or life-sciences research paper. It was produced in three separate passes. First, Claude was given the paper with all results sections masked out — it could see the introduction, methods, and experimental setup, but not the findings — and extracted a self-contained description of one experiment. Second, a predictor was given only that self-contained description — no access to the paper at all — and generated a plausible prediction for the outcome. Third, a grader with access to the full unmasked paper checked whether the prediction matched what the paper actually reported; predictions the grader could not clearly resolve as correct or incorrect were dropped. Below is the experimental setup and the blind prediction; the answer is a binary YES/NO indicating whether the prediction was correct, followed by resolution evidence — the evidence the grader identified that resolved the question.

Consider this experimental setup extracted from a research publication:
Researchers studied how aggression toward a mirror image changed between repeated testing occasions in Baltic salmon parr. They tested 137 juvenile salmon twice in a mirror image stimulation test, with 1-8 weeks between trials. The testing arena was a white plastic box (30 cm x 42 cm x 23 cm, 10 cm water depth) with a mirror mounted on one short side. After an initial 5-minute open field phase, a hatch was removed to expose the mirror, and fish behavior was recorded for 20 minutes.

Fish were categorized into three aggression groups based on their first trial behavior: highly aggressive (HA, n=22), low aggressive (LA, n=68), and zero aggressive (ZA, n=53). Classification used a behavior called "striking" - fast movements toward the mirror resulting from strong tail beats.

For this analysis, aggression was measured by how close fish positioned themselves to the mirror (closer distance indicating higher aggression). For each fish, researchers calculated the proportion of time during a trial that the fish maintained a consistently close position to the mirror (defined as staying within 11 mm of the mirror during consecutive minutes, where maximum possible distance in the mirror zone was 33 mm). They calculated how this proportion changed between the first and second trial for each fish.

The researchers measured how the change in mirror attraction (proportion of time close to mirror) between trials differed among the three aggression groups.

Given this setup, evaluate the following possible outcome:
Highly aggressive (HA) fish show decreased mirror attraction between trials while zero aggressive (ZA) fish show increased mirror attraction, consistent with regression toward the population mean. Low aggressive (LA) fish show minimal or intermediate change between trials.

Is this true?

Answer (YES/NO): NO